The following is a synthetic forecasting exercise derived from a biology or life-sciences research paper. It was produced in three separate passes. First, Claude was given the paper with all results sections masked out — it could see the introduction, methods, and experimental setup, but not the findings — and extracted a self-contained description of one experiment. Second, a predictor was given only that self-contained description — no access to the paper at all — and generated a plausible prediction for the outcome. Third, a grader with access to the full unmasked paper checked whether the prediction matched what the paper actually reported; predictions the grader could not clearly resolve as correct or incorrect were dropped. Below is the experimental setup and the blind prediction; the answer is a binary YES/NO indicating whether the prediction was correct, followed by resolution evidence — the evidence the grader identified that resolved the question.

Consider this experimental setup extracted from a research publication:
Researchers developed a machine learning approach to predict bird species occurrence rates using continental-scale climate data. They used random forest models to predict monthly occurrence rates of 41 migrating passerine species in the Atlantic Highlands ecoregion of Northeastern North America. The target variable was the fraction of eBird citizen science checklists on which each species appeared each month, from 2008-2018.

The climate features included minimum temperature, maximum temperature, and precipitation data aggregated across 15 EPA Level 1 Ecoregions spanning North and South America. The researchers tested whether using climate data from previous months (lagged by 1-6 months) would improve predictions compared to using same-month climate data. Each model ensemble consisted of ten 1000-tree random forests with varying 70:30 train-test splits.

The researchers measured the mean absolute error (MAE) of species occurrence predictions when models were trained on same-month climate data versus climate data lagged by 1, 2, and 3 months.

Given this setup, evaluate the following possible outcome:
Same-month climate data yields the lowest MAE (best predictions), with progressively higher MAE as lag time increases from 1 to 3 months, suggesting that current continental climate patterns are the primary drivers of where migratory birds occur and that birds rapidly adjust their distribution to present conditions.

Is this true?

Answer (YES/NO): NO